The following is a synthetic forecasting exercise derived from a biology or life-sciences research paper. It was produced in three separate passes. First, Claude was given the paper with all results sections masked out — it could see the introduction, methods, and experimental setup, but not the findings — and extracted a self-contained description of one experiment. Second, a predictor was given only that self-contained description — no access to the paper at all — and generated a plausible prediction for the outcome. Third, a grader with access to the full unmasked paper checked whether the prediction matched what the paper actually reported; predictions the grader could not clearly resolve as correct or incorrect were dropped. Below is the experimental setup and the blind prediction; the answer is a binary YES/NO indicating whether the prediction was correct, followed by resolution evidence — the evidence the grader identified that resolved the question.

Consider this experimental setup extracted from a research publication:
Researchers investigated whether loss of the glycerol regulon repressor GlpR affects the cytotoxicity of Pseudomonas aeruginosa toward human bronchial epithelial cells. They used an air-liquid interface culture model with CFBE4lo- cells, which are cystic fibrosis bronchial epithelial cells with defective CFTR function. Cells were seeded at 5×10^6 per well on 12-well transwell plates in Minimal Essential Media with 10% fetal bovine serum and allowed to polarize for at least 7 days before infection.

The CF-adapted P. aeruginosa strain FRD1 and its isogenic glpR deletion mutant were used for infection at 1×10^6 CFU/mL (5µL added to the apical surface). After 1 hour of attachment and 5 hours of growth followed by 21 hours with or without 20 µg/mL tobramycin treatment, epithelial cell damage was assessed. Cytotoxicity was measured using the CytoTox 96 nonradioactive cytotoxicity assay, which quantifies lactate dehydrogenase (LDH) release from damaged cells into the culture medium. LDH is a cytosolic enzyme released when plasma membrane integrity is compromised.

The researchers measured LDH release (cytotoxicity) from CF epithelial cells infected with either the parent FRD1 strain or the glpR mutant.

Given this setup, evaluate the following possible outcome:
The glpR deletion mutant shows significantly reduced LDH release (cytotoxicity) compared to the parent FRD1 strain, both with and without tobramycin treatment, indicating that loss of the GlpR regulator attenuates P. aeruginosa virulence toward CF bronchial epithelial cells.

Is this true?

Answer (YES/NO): NO